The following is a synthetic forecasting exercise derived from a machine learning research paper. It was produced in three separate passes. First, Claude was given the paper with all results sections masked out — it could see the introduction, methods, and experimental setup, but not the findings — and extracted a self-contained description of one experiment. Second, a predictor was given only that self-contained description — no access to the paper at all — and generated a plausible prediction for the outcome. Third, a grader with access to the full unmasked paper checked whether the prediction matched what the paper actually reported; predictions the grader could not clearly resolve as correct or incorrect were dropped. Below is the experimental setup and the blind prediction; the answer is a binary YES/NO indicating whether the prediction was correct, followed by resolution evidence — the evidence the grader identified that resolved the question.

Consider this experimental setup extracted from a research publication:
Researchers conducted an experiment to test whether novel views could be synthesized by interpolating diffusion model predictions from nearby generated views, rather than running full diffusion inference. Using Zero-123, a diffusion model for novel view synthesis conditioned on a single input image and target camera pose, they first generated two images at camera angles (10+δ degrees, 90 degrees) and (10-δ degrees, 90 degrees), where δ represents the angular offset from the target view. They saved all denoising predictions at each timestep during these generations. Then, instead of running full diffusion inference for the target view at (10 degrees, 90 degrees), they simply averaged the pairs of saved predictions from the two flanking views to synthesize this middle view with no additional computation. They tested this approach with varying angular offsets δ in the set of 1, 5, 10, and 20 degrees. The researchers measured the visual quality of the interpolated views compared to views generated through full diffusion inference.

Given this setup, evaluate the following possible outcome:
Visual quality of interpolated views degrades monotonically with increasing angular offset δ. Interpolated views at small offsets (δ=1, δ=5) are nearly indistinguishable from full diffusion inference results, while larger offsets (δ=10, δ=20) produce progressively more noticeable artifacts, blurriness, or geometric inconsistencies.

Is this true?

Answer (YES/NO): NO